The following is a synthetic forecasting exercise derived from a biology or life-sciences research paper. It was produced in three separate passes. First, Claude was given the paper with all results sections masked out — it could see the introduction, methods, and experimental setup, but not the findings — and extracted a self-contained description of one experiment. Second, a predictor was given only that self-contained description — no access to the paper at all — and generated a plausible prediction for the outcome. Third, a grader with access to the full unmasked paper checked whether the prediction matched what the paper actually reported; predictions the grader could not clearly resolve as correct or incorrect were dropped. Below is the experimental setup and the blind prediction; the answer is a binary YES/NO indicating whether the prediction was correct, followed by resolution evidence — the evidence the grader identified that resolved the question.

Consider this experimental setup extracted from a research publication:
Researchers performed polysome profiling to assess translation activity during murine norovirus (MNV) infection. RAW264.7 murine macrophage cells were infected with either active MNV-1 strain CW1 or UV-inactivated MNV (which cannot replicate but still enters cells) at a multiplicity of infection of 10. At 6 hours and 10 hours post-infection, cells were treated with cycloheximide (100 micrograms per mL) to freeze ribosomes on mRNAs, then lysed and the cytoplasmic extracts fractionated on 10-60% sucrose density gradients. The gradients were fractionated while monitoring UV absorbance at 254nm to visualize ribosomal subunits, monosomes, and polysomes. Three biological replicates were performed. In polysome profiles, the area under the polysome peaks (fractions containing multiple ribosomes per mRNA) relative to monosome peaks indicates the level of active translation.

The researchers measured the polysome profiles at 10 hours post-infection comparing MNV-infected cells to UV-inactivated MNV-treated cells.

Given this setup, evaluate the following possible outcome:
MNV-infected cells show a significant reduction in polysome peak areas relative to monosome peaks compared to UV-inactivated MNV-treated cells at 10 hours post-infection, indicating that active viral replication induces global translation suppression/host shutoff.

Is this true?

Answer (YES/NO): YES